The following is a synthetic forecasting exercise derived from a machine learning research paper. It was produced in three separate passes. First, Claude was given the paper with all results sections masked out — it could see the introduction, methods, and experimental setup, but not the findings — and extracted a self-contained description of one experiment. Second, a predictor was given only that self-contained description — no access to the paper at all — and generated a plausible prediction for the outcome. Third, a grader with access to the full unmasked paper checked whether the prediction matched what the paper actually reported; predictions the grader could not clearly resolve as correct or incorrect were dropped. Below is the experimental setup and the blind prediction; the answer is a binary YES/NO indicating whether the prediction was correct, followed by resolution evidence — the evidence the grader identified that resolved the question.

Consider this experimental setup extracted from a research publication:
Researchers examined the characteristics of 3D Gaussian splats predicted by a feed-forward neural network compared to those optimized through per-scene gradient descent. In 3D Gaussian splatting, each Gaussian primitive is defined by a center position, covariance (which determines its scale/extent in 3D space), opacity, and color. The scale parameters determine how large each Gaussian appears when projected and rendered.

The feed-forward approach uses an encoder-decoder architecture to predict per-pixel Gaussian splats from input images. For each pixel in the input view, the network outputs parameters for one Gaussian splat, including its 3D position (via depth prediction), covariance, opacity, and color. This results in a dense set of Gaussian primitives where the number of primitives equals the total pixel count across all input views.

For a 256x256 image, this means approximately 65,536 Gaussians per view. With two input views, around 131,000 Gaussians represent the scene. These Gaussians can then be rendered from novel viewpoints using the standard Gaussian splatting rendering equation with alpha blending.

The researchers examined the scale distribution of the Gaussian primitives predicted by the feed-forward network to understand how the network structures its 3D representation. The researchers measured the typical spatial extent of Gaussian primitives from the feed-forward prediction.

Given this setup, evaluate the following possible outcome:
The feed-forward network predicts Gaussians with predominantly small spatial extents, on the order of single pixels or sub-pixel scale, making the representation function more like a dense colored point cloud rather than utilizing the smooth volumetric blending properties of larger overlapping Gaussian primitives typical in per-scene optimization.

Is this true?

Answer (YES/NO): YES